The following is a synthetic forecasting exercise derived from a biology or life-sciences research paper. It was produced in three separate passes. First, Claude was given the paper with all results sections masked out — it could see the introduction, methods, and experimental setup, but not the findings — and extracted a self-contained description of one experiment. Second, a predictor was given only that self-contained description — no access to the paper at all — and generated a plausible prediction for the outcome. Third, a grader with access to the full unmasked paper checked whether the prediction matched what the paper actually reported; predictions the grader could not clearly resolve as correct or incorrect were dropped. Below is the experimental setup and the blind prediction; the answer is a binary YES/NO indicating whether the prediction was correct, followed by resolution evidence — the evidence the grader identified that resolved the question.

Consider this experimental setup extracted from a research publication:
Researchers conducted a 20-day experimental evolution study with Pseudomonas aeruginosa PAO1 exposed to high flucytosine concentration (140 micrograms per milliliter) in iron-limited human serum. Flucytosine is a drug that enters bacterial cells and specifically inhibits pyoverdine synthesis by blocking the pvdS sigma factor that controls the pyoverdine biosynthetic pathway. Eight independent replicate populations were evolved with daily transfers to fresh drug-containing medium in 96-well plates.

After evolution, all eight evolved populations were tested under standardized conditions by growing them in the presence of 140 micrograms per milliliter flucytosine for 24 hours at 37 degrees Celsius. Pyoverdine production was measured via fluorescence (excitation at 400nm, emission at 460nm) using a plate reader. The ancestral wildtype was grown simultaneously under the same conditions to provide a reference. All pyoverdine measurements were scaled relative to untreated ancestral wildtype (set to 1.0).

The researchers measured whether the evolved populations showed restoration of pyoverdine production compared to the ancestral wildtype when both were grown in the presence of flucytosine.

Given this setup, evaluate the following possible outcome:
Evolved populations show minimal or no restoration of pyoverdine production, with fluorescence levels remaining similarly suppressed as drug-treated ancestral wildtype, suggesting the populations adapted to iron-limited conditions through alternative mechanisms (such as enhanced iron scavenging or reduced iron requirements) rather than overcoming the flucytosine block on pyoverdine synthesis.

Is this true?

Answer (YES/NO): NO